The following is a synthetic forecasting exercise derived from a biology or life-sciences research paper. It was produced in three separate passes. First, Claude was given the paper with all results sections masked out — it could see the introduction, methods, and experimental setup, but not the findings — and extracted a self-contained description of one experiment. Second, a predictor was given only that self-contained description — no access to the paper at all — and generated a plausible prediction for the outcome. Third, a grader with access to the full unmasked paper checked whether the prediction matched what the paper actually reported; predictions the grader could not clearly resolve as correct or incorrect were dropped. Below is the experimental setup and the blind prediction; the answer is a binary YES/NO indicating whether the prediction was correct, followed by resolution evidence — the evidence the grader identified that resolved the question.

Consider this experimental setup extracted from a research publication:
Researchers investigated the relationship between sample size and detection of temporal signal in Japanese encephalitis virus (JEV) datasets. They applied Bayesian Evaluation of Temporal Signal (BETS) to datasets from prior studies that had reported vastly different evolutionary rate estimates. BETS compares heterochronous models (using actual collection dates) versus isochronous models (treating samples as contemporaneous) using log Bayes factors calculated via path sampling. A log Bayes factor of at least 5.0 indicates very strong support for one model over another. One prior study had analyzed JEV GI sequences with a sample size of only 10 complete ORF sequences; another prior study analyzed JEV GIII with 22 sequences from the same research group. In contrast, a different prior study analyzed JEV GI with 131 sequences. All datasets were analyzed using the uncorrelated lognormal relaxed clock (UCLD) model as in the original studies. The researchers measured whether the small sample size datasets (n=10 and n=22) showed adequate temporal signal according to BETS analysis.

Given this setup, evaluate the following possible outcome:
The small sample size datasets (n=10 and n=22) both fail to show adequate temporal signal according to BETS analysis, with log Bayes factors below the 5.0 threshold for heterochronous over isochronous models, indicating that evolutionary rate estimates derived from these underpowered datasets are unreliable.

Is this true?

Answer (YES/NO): YES